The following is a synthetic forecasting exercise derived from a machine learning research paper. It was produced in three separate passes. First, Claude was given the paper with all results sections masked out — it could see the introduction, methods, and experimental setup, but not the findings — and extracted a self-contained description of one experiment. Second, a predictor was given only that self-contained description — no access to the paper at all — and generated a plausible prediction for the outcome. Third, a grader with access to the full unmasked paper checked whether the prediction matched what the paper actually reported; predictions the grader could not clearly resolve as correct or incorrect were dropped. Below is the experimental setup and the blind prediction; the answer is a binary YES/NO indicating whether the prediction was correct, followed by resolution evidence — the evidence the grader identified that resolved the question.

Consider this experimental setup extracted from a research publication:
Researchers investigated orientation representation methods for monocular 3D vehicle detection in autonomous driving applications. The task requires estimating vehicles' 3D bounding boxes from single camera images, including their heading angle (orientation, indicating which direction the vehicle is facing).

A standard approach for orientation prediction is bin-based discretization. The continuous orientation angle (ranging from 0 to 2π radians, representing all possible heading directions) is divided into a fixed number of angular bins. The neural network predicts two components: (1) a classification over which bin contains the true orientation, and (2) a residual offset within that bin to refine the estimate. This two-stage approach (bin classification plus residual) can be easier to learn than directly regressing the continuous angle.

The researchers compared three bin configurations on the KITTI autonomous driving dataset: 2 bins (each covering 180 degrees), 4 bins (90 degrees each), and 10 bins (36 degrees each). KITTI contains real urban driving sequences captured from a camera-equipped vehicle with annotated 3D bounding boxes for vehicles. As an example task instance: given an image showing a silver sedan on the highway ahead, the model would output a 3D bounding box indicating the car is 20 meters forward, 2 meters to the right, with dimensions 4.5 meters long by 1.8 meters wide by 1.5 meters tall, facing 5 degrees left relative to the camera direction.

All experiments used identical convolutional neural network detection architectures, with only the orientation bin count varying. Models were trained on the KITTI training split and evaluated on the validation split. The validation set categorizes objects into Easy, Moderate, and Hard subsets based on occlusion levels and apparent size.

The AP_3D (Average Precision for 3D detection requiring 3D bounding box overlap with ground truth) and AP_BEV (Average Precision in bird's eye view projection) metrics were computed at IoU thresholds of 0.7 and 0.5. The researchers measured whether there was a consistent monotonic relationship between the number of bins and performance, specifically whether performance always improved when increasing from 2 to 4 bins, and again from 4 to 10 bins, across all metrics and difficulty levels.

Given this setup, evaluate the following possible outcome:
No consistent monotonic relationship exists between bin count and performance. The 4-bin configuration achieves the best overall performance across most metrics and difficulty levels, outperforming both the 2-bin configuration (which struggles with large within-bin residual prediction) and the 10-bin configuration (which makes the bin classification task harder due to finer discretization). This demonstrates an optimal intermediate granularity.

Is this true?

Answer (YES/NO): NO